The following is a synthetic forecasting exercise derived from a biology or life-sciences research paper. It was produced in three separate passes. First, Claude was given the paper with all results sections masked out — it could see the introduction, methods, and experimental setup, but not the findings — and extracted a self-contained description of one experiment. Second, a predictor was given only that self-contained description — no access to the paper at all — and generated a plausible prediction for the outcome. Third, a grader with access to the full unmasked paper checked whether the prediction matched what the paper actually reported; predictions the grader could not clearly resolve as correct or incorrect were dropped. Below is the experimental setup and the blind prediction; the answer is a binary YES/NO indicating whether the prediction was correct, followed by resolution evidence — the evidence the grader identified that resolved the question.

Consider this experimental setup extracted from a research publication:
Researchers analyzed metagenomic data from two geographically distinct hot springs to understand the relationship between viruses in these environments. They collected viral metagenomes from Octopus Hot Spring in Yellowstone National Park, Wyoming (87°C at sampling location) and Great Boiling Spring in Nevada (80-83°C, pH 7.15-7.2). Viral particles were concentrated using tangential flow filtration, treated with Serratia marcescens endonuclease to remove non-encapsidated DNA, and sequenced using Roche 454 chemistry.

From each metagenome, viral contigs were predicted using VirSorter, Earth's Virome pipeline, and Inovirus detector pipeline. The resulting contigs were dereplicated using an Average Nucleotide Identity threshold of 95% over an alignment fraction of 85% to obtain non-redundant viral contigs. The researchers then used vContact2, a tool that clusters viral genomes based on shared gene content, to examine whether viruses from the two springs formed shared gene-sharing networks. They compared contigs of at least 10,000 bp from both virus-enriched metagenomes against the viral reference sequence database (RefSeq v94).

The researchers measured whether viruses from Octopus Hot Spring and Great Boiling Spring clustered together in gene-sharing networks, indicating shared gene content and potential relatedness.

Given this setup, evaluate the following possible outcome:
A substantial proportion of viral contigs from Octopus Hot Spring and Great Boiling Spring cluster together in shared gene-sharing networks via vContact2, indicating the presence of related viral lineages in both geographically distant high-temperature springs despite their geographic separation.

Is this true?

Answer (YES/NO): YES